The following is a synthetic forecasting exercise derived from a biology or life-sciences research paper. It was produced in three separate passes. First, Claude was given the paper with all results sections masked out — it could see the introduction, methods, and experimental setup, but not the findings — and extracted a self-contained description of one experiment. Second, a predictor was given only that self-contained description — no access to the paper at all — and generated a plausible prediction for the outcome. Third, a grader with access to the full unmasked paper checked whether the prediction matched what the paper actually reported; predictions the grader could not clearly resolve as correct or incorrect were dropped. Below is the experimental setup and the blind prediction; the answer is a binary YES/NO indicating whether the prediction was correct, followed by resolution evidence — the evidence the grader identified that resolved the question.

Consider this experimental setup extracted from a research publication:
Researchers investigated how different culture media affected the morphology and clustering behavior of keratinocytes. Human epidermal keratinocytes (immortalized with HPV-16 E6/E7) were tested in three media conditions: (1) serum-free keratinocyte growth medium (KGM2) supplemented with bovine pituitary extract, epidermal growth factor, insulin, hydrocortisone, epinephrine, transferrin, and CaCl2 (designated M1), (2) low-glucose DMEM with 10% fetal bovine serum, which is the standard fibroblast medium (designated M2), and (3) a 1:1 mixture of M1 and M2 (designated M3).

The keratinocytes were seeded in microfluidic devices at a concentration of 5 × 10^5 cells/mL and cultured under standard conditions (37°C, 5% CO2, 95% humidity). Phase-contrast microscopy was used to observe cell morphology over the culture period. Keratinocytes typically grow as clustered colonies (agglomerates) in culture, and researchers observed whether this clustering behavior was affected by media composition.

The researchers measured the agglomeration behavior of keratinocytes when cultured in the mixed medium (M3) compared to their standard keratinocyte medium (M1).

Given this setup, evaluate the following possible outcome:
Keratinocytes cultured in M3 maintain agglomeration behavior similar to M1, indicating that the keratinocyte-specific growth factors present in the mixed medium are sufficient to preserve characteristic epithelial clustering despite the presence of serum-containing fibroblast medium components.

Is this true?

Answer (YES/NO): NO